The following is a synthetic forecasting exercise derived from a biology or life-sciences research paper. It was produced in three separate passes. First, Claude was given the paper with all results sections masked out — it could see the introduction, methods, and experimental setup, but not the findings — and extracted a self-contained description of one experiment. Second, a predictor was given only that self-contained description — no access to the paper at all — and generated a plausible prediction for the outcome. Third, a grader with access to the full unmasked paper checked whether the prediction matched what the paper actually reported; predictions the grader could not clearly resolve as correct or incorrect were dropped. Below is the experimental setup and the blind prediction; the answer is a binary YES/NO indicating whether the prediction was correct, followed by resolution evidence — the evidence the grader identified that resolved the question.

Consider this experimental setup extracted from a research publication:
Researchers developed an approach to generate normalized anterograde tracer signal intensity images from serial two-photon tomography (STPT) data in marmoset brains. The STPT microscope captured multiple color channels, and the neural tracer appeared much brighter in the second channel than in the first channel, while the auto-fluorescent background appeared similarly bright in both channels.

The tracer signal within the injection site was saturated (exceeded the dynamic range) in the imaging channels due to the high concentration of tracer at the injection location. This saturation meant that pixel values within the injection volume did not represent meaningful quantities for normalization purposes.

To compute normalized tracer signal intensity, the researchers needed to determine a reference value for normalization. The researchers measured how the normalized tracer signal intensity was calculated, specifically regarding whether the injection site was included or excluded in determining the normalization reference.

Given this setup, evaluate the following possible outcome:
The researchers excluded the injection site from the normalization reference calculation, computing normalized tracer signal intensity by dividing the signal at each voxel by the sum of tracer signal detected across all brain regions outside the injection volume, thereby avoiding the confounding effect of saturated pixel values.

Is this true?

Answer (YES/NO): NO